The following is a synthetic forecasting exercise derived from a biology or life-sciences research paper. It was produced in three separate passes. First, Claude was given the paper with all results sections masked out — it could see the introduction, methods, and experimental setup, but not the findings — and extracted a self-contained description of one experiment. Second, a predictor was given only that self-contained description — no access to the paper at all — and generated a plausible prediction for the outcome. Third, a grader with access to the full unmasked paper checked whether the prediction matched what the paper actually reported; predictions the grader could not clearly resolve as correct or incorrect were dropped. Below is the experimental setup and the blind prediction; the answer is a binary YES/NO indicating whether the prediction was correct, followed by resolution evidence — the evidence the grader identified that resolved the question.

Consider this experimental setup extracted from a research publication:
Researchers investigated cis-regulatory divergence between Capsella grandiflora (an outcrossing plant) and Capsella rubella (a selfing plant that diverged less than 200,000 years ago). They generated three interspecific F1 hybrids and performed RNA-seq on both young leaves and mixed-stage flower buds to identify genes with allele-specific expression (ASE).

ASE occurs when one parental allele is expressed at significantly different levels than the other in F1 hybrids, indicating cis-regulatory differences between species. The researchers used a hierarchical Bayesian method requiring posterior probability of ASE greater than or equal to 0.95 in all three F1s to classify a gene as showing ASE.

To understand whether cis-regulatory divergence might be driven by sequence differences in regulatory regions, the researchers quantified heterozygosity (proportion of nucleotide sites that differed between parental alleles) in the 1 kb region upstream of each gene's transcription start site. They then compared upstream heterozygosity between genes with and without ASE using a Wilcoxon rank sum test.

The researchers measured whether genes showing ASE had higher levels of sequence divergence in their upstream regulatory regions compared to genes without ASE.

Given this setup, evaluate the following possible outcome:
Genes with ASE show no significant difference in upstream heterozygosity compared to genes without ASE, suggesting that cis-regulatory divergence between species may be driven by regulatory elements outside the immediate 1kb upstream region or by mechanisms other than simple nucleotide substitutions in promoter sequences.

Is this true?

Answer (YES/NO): NO